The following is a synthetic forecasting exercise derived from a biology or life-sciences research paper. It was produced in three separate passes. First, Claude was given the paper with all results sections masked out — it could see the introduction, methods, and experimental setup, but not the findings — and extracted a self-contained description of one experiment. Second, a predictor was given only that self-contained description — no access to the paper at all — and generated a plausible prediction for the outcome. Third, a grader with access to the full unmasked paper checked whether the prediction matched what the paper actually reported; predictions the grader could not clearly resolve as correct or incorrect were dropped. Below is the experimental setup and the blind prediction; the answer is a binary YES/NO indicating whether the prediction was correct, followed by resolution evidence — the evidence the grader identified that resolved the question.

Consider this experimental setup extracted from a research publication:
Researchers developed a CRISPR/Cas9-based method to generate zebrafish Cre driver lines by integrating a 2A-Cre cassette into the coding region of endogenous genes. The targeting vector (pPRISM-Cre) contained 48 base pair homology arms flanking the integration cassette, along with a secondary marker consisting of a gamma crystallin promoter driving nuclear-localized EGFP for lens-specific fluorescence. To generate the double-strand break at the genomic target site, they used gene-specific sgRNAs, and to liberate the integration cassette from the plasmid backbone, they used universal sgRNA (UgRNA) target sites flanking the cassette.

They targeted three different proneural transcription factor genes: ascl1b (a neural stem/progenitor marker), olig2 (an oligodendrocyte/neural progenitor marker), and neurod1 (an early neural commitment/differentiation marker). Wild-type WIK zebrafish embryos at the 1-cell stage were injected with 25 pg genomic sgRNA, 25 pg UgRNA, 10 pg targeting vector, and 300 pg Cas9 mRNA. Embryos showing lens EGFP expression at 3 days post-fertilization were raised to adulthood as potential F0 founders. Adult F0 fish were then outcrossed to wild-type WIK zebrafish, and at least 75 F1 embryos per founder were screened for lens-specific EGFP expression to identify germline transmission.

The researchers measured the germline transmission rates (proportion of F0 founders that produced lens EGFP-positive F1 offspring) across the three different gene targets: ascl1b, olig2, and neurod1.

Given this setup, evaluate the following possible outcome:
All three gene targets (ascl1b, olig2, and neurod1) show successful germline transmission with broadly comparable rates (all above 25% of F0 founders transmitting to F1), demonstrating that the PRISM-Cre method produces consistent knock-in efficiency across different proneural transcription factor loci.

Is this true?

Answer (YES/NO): NO